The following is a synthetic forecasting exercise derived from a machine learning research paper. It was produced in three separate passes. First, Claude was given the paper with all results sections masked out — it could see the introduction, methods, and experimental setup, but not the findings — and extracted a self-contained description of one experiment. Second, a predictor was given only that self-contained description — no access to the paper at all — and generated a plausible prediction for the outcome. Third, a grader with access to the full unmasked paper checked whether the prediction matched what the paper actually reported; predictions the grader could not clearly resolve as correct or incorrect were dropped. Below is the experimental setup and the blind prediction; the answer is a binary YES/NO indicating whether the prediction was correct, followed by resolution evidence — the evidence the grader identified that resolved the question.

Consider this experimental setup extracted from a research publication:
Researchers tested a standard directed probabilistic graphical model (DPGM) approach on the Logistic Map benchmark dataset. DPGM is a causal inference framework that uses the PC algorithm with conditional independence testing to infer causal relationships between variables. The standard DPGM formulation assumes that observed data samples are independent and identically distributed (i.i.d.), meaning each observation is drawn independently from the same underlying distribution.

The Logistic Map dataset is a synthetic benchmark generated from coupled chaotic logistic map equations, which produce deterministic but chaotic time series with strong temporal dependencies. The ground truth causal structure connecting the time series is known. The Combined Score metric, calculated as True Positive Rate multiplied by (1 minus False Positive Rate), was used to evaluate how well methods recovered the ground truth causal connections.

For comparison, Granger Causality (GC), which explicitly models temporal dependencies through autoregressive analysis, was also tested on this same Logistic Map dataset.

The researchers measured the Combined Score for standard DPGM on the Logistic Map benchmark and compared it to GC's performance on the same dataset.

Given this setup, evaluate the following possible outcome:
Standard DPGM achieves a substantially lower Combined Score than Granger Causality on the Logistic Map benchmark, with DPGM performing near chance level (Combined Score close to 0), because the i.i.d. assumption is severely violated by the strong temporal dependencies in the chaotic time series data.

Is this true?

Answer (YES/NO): NO